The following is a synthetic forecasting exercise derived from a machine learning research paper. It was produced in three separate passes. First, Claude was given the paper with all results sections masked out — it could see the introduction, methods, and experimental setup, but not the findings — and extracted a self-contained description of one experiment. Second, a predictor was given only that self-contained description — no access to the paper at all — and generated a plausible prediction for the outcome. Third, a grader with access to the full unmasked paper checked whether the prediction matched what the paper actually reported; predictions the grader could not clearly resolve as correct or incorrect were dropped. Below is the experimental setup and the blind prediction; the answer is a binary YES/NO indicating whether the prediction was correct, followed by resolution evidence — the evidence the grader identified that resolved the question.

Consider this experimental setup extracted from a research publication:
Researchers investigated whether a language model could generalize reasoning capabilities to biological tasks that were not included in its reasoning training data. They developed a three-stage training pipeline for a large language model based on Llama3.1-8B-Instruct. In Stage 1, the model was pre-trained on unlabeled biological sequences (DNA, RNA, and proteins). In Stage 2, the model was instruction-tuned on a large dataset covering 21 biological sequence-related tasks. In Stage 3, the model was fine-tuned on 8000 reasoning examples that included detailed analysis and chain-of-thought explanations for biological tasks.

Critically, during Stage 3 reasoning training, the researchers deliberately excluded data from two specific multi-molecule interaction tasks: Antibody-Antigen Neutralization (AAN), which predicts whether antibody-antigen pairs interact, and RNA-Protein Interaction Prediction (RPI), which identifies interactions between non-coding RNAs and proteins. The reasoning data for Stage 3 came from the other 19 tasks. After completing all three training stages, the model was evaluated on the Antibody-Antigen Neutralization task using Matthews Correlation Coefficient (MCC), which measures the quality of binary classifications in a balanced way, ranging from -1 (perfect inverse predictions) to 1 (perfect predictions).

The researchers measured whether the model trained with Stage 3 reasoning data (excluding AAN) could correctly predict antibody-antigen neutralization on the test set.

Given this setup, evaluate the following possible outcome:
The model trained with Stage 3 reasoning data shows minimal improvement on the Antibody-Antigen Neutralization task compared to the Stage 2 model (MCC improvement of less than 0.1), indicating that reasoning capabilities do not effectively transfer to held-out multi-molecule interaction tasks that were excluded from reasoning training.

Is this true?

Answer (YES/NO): NO